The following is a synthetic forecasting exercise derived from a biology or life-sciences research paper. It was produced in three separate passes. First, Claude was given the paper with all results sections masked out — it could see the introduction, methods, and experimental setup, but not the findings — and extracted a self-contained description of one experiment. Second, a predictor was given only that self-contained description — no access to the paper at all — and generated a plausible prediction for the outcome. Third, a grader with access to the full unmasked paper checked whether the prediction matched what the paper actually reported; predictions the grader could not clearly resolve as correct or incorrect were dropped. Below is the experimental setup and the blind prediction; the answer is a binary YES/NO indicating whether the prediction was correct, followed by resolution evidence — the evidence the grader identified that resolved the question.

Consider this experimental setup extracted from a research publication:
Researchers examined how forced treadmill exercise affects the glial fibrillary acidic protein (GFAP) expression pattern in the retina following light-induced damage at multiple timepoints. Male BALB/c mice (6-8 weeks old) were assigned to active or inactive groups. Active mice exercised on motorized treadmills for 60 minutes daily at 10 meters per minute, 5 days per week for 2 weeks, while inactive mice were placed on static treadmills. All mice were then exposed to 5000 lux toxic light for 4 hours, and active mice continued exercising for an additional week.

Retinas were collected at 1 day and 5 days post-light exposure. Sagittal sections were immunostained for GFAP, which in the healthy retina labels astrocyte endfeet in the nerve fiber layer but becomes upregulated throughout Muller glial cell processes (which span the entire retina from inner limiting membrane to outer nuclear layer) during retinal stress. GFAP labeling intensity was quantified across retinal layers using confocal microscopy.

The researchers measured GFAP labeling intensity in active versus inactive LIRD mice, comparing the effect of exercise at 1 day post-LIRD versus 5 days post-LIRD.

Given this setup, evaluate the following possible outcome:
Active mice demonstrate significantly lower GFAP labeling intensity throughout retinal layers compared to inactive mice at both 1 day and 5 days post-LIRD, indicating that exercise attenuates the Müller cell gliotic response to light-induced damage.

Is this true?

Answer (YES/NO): NO